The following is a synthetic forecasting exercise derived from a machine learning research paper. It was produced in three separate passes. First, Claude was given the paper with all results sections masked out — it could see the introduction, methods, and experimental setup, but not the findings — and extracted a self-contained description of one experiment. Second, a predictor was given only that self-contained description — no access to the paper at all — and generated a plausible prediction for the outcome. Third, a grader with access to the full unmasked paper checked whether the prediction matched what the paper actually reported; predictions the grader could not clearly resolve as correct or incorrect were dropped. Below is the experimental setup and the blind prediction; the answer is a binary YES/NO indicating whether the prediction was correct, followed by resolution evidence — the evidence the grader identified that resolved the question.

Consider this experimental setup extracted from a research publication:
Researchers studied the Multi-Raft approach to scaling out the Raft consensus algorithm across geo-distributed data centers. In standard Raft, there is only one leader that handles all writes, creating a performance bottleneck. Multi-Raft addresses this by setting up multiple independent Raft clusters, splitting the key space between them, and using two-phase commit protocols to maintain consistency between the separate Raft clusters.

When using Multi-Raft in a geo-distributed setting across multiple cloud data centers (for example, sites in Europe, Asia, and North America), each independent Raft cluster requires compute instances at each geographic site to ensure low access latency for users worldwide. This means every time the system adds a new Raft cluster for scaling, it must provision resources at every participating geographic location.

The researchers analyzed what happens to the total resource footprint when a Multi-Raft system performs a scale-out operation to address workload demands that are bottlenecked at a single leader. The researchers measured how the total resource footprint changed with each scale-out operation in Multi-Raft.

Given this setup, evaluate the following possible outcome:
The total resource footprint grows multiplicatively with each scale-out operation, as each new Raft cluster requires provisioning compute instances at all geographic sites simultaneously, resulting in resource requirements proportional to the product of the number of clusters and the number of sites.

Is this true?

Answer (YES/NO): YES